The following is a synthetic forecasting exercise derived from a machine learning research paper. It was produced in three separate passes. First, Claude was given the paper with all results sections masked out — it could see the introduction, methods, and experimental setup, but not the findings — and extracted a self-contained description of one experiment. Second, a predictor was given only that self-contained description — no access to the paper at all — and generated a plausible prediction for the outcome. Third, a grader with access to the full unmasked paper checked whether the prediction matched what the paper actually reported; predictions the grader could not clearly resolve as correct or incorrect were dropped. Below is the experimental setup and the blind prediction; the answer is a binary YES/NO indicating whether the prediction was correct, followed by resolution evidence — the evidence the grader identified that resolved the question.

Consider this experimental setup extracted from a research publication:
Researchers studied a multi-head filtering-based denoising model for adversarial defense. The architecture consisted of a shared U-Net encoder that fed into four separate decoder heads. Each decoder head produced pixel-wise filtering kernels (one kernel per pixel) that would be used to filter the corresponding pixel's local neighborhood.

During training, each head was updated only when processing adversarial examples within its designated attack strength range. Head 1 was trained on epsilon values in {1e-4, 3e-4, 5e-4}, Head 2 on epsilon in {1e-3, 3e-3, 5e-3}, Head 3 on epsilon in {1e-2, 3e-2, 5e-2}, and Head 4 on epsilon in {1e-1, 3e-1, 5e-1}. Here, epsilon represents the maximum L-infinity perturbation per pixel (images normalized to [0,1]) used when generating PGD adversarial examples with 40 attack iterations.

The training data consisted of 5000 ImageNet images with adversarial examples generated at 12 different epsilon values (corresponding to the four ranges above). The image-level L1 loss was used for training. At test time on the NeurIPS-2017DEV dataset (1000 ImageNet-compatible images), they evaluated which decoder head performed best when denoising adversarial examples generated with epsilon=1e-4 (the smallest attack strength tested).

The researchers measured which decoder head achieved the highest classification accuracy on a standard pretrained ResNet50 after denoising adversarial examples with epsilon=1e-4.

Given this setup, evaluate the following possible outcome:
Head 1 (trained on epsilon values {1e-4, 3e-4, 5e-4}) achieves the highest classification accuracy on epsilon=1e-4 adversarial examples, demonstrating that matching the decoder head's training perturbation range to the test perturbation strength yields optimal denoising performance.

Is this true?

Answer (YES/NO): NO